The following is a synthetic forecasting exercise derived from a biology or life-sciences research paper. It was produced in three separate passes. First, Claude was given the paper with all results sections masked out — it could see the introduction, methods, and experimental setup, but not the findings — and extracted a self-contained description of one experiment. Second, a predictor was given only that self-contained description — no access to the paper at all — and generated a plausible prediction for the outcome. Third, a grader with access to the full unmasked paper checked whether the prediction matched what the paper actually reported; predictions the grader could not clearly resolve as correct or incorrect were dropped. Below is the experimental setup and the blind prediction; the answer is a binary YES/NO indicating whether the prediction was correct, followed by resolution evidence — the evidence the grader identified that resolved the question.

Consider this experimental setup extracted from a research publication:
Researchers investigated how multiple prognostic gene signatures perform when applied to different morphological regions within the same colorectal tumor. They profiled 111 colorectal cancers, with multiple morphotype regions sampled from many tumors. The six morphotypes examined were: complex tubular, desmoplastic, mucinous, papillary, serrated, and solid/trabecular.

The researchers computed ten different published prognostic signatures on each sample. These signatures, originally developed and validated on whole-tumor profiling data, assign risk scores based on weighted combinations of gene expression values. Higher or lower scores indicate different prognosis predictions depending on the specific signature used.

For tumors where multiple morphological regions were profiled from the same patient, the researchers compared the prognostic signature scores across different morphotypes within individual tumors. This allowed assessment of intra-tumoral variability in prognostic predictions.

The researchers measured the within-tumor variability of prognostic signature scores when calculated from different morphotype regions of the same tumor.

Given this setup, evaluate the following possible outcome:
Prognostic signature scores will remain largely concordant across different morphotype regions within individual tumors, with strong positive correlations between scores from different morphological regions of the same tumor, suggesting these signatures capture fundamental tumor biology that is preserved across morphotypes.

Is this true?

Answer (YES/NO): NO